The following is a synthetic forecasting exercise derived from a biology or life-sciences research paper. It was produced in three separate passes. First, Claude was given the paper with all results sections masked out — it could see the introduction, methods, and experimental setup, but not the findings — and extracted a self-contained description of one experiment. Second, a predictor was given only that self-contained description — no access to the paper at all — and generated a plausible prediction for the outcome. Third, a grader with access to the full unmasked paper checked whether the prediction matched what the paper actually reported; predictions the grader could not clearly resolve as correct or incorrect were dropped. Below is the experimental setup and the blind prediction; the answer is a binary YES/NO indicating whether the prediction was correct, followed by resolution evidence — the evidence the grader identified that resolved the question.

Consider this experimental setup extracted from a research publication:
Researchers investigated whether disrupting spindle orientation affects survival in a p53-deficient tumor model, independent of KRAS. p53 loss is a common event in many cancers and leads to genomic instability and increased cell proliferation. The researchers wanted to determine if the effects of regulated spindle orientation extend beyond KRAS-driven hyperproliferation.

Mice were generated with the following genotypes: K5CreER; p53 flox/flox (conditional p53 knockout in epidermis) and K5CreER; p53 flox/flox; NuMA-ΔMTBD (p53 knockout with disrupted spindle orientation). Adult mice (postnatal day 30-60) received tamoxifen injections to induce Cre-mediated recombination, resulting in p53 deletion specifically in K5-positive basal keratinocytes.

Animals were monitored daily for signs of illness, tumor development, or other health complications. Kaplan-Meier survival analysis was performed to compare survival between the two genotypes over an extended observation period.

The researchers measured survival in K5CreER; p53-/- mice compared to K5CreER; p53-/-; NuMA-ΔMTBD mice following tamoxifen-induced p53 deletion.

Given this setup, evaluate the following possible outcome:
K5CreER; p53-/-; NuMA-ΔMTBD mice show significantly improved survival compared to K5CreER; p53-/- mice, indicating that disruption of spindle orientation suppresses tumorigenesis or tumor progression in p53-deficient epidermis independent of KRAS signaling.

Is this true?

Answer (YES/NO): NO